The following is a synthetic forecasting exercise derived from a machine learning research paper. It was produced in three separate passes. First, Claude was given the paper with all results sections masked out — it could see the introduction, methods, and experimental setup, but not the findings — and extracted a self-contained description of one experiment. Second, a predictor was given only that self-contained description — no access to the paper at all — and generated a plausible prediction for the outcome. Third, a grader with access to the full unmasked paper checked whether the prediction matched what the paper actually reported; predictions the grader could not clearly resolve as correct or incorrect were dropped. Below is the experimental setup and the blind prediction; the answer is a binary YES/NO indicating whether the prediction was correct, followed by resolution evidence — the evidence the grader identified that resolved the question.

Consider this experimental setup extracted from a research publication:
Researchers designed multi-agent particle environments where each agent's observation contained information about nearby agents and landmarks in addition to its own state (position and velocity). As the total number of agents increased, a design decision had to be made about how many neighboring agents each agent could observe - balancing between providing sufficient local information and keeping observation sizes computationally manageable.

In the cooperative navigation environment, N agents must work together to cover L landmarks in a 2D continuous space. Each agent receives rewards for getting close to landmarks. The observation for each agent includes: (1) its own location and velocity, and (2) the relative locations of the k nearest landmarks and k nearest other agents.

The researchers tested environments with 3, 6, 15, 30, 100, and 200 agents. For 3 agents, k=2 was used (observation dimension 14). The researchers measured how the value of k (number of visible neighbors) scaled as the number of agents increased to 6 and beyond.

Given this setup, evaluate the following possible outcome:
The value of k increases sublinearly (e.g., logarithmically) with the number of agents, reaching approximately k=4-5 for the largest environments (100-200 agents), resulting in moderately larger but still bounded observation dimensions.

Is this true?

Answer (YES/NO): NO